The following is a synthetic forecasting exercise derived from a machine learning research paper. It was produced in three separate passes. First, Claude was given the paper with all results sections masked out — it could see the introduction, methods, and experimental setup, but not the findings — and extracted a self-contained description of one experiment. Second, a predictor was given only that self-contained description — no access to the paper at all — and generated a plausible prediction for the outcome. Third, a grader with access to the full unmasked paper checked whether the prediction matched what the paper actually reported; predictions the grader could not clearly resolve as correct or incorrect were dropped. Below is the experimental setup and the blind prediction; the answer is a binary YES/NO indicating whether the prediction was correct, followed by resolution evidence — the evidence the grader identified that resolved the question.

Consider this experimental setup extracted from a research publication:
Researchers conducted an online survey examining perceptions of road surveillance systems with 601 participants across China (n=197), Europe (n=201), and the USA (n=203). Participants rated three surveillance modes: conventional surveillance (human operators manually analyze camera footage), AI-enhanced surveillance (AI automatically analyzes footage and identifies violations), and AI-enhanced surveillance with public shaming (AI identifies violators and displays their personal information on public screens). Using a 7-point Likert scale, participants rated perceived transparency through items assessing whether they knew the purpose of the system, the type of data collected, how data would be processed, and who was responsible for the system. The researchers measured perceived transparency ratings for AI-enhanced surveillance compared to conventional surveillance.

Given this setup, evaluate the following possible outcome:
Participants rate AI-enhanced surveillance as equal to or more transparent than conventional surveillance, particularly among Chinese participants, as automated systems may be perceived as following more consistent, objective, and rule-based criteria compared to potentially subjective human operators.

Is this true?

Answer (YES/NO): NO